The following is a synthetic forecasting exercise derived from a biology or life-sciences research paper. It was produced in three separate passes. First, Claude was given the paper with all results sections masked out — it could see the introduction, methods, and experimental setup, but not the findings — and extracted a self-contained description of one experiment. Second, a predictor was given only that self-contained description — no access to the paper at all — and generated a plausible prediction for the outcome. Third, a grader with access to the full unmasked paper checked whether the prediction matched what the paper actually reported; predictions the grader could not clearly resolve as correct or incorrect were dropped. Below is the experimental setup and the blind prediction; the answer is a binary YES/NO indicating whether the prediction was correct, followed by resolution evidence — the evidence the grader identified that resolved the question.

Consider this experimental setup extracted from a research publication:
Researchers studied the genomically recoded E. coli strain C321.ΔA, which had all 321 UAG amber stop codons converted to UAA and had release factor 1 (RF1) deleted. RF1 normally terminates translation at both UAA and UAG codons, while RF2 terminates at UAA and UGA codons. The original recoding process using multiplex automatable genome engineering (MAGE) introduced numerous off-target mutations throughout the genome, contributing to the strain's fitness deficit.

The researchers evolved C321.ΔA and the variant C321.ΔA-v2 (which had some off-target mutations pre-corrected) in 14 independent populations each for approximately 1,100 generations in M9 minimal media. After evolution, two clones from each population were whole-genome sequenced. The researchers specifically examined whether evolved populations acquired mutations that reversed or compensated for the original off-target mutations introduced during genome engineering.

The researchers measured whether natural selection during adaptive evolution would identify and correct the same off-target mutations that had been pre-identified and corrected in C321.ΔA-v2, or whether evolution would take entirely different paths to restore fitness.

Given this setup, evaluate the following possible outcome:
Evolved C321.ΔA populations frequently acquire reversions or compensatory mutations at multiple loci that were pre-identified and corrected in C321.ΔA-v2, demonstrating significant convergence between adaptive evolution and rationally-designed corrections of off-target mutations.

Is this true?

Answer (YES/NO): NO